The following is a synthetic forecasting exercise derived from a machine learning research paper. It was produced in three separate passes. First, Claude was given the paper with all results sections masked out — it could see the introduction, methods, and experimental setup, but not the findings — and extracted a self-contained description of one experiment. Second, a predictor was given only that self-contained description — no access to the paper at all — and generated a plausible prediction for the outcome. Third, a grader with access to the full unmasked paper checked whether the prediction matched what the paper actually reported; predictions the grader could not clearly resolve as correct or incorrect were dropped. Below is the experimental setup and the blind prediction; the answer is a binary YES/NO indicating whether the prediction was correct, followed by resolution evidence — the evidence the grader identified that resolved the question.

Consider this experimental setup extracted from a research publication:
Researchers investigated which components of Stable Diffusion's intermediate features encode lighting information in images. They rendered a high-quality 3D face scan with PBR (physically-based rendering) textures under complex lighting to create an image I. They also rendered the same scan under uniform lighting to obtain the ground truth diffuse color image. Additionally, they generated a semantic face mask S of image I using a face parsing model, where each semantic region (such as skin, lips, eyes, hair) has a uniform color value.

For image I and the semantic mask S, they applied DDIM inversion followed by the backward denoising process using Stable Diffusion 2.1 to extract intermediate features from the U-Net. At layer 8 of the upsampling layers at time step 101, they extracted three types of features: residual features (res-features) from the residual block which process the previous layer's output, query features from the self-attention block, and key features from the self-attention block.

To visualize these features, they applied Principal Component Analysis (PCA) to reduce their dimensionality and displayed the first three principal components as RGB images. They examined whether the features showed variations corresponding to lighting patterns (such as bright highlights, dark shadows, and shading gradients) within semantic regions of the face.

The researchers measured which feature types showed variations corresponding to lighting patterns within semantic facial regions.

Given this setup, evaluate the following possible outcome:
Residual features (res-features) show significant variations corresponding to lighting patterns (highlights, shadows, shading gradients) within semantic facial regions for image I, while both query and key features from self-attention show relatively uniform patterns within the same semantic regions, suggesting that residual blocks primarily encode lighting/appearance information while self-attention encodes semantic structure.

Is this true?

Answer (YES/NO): NO